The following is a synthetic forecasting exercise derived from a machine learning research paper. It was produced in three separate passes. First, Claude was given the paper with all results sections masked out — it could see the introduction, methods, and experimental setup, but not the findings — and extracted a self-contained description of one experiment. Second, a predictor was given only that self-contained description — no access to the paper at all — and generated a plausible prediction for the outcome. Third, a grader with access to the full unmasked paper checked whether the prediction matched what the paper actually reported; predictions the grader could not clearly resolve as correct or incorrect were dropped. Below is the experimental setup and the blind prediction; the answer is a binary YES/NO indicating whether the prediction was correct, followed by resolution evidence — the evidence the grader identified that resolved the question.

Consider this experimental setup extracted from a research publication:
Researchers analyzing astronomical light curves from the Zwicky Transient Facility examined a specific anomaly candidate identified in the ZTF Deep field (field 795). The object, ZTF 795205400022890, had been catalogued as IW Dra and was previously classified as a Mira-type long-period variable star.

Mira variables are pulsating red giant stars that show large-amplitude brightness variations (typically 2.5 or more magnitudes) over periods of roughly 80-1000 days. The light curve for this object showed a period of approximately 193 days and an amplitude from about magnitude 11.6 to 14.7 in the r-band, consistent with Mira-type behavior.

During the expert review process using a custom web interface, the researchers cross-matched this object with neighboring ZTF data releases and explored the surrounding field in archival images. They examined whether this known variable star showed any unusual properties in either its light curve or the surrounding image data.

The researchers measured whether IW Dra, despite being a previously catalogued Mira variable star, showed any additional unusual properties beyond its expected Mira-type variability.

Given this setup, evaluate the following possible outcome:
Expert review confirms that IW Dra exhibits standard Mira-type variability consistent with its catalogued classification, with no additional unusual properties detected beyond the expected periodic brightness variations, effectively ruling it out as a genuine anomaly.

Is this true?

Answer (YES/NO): YES